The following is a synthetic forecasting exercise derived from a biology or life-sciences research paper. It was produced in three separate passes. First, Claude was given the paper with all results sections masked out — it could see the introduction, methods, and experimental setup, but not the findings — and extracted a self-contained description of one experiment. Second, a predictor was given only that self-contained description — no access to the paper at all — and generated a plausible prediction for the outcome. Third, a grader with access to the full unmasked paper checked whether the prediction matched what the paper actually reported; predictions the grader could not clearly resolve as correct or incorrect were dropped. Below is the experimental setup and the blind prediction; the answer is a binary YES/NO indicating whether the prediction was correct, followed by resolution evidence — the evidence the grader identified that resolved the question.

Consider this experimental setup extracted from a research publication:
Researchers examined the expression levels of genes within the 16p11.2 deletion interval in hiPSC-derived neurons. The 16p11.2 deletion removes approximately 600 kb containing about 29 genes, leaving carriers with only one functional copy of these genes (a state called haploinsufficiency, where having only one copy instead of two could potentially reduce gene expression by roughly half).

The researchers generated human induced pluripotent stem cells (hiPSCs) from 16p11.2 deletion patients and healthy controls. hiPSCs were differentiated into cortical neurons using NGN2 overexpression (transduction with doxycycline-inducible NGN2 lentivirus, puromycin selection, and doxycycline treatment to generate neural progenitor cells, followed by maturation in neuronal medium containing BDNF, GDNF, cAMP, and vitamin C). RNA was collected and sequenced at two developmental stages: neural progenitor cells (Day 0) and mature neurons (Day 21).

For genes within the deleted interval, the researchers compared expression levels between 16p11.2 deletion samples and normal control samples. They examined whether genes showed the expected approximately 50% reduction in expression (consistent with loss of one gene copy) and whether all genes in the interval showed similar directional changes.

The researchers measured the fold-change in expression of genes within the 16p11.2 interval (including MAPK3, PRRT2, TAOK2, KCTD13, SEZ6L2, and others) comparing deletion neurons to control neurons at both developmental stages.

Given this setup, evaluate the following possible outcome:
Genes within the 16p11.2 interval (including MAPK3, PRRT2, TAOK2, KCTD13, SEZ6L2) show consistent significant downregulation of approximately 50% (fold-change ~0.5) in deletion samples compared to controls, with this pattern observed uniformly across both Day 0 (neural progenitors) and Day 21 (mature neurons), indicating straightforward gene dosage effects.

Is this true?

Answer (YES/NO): NO